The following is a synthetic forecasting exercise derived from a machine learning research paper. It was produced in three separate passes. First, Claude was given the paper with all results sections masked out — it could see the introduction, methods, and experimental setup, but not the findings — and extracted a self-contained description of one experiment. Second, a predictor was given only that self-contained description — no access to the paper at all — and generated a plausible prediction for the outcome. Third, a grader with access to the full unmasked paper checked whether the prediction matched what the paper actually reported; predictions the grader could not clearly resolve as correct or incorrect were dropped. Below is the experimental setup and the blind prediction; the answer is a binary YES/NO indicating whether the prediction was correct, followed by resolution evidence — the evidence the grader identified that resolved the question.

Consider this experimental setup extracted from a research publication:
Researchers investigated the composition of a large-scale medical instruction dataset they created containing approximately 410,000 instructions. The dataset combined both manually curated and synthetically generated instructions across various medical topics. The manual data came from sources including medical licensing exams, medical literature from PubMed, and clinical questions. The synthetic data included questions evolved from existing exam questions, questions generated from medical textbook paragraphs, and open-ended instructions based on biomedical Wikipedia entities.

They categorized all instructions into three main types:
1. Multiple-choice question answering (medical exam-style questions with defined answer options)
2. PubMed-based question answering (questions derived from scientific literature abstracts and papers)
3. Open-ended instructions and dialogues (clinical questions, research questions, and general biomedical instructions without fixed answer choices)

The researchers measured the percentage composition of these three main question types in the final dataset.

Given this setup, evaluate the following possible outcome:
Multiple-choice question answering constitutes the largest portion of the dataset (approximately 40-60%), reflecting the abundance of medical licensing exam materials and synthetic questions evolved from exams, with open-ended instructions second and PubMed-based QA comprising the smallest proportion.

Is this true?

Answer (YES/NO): YES